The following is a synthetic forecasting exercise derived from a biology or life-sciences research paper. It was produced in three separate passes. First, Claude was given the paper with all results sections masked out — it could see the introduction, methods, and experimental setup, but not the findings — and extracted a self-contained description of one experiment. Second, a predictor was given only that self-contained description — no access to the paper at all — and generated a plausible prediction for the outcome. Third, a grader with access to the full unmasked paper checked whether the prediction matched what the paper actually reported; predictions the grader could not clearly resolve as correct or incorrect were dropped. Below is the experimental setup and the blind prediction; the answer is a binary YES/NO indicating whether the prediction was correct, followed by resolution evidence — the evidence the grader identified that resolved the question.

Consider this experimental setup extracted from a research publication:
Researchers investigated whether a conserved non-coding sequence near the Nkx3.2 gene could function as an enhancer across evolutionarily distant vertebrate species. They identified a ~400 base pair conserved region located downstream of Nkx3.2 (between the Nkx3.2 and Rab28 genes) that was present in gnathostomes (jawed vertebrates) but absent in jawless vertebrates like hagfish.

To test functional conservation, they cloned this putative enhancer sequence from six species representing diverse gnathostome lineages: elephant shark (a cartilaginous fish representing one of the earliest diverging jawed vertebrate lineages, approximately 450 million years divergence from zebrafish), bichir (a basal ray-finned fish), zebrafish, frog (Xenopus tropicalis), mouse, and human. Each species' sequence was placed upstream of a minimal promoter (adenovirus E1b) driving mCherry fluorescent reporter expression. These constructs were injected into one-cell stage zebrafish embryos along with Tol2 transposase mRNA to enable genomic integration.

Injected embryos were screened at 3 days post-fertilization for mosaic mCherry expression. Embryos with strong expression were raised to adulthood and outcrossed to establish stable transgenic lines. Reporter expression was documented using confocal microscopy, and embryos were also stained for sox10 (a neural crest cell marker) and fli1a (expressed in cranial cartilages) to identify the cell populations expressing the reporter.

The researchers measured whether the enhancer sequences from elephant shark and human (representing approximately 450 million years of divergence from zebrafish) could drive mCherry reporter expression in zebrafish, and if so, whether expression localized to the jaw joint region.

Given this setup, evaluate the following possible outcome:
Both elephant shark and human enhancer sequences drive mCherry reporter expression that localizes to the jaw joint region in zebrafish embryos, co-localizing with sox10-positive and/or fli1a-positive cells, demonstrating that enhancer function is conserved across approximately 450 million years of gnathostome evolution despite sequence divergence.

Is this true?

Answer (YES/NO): YES